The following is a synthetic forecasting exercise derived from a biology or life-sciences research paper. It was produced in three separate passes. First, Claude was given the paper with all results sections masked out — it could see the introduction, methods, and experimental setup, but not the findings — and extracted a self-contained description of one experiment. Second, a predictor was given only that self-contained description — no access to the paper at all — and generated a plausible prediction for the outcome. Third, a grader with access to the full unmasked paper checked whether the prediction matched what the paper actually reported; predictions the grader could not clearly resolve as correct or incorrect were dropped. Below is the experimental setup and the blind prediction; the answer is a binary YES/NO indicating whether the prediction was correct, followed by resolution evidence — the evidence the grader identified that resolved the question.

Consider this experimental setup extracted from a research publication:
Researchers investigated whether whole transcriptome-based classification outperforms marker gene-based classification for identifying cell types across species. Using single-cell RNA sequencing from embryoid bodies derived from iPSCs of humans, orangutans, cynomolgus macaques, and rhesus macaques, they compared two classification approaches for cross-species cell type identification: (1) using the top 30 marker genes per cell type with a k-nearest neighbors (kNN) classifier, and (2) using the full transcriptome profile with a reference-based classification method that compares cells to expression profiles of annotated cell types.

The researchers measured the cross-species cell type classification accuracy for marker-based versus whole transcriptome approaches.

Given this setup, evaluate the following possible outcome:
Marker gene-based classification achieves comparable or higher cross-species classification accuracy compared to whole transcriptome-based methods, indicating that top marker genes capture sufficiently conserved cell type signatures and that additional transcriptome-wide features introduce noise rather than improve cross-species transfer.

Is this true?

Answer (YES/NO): NO